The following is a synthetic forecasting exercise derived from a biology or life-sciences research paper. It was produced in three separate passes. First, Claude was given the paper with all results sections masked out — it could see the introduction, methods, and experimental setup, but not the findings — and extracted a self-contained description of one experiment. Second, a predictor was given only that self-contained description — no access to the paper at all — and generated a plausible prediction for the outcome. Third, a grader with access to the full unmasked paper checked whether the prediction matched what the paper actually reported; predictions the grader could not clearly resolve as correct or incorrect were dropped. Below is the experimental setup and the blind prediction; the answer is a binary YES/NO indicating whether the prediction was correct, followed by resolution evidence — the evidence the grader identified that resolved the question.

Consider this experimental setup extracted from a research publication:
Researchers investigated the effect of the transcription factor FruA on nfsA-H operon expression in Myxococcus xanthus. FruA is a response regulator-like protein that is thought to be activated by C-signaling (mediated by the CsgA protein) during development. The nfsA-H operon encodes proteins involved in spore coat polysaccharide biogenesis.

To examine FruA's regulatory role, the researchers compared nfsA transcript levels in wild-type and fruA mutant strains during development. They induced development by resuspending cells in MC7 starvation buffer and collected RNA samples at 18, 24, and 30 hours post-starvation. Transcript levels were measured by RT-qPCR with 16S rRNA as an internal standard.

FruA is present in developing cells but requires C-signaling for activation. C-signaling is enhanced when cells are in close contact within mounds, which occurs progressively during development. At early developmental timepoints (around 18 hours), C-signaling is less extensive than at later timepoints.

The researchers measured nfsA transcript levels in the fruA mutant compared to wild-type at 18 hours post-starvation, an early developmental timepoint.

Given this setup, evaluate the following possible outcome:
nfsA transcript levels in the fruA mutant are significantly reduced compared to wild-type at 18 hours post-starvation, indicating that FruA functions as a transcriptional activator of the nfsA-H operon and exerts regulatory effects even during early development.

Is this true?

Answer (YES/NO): NO